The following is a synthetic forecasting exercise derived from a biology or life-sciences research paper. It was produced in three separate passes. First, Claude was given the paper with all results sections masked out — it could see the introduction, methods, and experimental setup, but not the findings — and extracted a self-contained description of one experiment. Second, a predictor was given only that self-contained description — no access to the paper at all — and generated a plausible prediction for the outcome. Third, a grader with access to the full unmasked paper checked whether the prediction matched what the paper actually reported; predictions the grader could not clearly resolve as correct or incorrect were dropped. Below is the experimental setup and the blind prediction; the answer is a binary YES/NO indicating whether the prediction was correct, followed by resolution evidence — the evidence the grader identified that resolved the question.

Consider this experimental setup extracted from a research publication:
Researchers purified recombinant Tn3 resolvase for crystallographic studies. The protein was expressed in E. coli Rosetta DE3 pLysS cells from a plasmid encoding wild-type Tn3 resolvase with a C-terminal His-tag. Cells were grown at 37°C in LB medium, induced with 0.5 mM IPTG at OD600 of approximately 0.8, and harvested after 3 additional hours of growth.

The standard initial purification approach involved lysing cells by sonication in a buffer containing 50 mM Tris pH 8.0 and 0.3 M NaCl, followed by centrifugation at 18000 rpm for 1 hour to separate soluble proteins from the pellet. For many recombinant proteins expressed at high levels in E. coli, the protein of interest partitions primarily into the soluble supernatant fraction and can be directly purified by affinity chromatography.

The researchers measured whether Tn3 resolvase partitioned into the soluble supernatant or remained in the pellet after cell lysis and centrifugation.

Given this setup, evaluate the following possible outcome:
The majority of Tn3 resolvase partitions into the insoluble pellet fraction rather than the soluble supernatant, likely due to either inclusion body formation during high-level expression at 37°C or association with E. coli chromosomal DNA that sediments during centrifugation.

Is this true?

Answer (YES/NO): YES